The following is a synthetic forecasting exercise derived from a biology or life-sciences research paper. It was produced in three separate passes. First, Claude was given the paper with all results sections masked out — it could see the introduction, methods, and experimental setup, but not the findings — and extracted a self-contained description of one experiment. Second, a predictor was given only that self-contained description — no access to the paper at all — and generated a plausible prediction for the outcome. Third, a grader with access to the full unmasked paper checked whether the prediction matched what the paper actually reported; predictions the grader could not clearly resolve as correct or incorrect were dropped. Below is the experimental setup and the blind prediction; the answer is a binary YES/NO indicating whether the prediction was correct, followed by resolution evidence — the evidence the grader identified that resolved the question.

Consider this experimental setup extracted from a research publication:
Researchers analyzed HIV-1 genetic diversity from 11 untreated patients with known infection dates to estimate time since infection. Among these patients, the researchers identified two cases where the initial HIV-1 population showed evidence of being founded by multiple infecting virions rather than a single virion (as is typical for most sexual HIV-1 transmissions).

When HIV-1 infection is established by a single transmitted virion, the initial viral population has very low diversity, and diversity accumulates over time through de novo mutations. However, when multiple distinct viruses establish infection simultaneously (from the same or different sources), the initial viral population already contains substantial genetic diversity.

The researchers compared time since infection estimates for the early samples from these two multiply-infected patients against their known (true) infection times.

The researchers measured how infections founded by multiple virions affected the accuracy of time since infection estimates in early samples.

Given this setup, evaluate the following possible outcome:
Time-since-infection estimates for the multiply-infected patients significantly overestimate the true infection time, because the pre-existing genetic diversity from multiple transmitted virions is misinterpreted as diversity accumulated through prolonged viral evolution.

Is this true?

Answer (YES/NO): YES